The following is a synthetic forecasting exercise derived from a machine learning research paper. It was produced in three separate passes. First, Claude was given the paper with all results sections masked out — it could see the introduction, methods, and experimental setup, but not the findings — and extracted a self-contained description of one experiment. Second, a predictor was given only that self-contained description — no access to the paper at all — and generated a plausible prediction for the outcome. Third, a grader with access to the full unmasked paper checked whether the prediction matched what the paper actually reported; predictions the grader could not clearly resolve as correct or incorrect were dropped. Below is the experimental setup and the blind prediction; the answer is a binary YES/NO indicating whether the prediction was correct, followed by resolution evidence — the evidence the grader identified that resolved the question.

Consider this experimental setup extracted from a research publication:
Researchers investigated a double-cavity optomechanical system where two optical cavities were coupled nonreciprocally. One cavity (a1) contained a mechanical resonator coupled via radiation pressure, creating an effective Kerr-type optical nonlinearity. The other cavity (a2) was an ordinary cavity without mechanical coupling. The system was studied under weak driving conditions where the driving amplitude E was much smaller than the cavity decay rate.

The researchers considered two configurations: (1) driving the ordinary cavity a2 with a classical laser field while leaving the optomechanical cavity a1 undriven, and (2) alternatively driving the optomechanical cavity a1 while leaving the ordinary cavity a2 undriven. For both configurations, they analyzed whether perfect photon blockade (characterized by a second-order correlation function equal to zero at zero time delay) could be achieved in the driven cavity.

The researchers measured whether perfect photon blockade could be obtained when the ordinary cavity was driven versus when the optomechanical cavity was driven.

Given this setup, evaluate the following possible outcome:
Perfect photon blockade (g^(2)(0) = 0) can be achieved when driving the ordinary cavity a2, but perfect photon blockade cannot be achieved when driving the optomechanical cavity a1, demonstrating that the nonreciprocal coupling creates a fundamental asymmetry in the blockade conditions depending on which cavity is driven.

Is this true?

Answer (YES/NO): YES